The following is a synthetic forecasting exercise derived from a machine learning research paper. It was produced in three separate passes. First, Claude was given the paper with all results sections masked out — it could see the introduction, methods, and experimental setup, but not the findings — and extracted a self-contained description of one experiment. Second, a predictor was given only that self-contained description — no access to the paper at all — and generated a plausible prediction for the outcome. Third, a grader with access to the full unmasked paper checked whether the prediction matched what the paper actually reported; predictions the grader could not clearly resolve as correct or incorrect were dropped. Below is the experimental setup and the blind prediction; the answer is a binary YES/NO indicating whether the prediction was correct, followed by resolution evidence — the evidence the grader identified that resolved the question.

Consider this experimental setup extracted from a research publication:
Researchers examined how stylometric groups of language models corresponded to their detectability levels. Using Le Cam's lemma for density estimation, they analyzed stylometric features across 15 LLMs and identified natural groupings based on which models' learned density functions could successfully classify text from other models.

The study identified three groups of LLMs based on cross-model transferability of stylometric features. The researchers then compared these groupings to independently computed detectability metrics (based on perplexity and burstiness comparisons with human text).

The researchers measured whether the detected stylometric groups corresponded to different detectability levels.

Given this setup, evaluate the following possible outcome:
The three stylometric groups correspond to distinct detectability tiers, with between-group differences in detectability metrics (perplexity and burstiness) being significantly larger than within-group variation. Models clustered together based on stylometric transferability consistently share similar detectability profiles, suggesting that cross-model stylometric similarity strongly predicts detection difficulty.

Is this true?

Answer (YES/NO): NO